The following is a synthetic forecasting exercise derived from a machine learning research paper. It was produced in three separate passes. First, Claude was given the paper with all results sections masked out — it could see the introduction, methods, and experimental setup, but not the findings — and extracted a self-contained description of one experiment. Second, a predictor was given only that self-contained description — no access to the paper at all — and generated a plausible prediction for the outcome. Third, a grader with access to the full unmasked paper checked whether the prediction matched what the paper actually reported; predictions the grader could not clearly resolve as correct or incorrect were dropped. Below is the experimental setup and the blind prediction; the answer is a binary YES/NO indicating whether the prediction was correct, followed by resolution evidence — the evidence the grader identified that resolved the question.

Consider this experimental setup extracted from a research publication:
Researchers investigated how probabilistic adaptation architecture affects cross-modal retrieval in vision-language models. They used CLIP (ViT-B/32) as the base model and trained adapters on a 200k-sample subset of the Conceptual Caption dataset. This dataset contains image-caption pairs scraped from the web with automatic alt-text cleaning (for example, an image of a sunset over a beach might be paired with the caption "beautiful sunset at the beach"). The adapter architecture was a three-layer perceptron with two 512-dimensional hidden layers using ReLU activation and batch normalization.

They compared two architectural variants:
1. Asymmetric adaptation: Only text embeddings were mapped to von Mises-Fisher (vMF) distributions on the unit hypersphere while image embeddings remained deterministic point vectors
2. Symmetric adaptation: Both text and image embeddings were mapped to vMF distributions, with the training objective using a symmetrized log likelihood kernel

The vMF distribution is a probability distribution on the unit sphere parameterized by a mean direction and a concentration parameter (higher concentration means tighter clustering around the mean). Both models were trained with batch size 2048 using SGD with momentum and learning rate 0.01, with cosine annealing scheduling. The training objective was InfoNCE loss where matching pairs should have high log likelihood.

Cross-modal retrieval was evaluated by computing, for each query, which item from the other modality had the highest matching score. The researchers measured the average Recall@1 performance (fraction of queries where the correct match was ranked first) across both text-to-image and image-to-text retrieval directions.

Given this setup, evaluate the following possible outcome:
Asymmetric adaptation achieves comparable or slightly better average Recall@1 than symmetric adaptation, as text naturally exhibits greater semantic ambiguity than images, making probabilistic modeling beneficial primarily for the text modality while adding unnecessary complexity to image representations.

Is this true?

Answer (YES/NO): NO